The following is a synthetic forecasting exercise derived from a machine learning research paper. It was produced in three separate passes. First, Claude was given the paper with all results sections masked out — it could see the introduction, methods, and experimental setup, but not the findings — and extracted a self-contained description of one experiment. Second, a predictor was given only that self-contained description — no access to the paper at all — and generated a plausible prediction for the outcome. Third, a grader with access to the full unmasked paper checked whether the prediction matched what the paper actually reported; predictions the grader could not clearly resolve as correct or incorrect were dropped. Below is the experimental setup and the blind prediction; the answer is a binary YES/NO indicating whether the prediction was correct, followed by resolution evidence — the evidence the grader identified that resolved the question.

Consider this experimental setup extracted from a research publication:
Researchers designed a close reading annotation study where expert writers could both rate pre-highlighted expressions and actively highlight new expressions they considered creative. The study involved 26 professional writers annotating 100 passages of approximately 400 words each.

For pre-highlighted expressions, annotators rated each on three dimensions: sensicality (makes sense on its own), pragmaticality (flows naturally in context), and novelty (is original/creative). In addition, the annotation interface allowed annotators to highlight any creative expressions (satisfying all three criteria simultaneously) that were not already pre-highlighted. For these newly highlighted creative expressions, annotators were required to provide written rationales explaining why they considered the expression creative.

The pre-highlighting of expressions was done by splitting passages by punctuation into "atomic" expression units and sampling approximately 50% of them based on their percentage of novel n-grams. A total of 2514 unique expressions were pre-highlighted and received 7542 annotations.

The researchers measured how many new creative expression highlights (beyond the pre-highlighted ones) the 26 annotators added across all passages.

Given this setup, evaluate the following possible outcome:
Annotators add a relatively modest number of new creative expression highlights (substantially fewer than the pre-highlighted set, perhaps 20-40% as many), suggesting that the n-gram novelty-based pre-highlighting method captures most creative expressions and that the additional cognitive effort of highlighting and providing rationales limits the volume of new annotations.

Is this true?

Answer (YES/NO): NO